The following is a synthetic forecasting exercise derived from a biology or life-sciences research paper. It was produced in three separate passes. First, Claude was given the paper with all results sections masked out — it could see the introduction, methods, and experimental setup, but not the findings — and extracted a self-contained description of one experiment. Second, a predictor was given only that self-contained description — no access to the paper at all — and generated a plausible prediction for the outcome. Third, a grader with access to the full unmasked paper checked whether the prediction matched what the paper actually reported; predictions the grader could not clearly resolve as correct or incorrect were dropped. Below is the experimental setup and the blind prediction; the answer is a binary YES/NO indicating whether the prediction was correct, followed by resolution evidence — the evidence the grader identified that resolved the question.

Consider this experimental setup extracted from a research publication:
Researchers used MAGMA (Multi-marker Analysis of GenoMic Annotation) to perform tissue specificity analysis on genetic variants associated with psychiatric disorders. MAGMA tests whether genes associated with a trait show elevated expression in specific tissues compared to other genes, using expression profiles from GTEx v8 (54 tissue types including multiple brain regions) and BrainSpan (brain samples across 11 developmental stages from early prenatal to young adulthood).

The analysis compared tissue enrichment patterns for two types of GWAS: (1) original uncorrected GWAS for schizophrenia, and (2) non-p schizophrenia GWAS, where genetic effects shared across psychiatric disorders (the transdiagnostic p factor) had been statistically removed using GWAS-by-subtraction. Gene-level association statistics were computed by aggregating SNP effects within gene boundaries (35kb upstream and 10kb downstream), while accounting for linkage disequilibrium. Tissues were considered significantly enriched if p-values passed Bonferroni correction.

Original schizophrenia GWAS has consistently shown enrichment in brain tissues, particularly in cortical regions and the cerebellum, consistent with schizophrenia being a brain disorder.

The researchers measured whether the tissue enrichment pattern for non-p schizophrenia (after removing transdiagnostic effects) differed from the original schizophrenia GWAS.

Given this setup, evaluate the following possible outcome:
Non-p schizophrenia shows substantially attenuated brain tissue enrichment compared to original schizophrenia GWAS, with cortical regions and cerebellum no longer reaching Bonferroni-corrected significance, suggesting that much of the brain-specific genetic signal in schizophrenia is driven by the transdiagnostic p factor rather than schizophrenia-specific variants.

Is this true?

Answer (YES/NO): NO